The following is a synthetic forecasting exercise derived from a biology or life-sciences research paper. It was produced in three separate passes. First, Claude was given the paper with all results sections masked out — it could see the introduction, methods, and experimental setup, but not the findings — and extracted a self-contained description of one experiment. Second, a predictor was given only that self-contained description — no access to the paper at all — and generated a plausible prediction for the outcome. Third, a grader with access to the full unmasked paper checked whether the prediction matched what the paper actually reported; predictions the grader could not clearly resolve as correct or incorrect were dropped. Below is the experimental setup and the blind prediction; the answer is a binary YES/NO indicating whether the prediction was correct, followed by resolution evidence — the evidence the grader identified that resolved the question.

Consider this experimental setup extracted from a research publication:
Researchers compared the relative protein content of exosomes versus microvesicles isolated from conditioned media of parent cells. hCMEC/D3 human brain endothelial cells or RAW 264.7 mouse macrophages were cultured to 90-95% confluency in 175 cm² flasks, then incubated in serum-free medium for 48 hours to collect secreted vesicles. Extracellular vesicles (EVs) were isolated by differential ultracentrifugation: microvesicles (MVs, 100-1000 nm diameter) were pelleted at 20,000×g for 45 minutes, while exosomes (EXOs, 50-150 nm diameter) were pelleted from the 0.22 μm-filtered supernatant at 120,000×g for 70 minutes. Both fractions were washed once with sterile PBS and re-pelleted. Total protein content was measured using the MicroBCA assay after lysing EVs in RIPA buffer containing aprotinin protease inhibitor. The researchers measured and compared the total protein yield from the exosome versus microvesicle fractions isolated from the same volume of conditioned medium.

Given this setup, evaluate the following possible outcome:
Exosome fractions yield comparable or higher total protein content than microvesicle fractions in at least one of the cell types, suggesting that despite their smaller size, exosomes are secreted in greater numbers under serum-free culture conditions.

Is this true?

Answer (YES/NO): YES